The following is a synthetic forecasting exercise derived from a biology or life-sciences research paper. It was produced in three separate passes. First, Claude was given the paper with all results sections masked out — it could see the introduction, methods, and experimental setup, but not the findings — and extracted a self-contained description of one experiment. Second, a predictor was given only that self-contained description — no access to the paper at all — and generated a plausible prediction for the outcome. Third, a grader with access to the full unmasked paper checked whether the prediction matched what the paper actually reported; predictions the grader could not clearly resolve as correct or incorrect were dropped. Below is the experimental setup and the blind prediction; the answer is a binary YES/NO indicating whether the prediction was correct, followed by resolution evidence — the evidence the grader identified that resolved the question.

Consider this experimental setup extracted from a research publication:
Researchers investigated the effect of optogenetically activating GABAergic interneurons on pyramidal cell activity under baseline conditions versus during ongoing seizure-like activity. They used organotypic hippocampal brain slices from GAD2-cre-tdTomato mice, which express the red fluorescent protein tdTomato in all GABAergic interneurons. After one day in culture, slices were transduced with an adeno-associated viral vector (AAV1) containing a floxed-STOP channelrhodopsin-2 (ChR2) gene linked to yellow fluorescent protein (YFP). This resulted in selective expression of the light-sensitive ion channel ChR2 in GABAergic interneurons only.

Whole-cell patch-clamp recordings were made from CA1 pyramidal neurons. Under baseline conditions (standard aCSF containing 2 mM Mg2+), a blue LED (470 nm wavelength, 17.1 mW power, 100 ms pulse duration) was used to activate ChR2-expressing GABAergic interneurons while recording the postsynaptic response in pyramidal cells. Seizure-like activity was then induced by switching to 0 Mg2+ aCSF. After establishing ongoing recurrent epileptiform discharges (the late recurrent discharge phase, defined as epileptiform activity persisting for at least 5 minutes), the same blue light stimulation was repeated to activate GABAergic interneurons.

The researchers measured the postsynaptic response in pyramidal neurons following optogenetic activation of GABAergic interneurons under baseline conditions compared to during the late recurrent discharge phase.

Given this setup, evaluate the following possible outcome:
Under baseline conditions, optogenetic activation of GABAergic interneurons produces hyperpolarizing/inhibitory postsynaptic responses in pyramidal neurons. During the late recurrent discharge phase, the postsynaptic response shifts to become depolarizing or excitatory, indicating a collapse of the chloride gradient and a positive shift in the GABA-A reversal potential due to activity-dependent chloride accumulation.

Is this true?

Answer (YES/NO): YES